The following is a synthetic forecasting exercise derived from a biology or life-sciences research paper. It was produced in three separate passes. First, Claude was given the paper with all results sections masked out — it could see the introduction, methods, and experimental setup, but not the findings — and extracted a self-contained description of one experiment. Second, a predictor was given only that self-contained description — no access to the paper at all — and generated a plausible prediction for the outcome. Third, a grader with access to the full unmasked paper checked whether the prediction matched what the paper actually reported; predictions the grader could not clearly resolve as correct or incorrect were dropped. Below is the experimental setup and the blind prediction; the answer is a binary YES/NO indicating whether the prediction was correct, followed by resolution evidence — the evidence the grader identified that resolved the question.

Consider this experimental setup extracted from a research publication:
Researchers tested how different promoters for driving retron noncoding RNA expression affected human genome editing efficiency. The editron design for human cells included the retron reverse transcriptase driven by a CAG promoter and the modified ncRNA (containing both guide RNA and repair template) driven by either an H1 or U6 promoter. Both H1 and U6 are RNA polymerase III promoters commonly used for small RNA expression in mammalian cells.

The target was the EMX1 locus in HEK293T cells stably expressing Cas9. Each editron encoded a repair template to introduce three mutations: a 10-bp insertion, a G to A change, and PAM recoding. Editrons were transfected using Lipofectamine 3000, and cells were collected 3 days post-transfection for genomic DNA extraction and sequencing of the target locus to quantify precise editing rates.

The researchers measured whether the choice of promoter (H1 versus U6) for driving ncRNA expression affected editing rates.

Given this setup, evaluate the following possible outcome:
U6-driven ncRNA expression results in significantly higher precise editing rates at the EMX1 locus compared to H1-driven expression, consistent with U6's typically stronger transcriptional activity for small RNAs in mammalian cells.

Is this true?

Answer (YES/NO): NO